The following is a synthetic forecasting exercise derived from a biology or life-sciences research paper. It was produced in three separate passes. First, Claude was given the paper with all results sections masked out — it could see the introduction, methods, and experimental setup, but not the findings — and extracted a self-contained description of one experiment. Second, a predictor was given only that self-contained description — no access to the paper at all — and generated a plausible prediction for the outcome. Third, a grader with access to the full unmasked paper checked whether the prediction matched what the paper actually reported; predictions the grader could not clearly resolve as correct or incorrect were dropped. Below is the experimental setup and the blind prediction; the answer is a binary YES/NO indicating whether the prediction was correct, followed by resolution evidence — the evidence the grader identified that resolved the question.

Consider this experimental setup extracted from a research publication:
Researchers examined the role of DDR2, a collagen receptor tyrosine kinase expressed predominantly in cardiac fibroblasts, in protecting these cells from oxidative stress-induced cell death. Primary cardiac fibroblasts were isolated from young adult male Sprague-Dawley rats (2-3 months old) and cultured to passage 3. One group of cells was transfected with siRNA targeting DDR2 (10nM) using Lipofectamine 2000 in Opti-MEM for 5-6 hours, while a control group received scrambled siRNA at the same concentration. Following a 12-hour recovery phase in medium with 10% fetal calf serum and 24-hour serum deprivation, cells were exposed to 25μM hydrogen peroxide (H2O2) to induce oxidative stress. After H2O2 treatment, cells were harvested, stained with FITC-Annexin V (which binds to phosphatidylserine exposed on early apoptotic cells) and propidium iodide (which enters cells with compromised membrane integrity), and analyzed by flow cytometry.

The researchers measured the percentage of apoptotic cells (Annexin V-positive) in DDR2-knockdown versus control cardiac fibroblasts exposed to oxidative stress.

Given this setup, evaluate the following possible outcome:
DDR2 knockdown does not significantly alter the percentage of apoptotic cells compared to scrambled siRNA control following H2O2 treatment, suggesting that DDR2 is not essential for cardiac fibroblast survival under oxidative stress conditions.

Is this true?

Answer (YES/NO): NO